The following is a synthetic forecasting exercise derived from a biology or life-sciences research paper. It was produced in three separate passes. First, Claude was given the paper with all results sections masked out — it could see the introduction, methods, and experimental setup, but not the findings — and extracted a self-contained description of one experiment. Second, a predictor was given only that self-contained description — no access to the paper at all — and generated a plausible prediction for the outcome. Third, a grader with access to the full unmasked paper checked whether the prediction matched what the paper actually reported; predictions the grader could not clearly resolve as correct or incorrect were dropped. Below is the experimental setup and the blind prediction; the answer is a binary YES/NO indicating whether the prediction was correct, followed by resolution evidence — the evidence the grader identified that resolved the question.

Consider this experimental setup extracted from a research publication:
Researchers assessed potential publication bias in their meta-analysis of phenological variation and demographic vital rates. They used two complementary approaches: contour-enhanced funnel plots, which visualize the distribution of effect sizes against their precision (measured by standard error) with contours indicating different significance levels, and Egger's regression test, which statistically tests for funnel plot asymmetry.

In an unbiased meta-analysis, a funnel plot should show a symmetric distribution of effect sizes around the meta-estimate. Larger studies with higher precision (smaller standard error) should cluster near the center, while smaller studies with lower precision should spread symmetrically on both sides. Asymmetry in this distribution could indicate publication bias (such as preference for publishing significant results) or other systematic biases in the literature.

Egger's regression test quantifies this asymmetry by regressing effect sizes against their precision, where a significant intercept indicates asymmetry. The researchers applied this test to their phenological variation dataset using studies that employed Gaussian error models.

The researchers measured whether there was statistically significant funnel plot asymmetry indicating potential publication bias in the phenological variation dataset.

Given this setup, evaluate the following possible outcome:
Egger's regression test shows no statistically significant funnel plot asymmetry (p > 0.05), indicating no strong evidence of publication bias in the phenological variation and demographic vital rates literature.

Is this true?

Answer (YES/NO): NO